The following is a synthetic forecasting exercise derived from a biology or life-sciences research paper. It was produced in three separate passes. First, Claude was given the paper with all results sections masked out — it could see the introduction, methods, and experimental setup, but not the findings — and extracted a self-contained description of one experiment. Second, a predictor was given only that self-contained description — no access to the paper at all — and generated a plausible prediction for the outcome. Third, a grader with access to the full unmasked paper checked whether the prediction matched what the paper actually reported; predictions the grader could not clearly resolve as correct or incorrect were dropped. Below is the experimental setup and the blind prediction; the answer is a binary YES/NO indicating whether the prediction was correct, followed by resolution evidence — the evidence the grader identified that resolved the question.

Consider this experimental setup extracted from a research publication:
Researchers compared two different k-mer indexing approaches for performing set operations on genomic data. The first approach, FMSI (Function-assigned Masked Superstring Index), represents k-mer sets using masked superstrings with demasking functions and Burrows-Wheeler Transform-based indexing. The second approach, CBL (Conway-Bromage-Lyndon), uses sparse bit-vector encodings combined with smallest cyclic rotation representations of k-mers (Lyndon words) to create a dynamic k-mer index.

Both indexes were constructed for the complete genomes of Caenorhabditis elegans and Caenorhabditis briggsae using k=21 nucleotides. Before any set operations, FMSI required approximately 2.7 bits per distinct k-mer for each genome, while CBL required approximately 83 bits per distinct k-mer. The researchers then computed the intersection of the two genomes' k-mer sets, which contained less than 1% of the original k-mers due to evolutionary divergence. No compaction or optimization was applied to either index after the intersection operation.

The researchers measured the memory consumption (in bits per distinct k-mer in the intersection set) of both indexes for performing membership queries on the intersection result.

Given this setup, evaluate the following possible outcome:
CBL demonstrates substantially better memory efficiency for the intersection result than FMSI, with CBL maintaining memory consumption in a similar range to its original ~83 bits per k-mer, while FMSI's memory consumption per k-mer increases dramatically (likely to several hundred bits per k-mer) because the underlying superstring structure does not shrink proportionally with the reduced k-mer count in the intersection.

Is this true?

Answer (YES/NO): NO